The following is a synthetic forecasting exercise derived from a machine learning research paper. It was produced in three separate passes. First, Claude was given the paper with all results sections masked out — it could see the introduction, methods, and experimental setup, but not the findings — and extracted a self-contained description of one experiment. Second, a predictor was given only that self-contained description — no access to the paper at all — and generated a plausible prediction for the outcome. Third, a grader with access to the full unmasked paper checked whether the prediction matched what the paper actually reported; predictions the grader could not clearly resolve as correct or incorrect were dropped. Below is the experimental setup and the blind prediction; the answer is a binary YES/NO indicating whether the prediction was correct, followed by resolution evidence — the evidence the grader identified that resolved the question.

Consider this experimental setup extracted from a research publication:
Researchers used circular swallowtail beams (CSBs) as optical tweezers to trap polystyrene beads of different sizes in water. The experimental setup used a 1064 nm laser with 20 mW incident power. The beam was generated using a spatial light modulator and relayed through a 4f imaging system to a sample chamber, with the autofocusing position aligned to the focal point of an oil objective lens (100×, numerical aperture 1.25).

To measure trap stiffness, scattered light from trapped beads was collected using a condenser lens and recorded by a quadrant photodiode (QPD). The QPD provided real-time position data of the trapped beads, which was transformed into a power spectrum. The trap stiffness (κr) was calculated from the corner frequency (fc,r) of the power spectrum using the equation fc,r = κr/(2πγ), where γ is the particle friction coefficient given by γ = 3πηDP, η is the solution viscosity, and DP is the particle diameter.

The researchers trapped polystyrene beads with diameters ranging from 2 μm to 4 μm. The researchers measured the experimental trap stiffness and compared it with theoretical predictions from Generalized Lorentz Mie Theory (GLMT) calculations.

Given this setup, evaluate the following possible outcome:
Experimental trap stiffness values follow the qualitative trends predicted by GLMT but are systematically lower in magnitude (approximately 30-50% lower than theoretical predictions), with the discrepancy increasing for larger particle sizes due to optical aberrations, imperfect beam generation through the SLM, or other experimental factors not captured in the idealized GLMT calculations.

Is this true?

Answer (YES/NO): NO